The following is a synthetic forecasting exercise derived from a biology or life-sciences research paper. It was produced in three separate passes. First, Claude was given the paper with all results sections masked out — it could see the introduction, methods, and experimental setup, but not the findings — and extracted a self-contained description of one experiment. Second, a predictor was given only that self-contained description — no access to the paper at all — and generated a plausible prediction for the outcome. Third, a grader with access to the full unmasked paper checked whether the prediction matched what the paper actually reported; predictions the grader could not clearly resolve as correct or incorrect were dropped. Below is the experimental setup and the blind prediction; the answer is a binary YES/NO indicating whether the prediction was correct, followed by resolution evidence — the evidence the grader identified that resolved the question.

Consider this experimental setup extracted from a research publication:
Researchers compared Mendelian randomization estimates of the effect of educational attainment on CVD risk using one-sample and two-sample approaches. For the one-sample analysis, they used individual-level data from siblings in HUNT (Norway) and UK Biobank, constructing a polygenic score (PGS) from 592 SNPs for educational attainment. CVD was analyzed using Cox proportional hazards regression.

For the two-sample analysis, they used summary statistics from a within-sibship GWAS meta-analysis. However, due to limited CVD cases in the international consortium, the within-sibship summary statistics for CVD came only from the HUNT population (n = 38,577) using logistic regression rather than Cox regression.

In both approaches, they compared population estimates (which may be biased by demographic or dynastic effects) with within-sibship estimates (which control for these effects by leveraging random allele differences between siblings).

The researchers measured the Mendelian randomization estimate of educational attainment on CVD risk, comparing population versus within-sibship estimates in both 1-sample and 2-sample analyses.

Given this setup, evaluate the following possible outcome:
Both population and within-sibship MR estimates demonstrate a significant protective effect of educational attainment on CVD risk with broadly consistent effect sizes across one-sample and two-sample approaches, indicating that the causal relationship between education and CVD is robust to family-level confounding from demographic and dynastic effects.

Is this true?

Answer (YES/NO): NO